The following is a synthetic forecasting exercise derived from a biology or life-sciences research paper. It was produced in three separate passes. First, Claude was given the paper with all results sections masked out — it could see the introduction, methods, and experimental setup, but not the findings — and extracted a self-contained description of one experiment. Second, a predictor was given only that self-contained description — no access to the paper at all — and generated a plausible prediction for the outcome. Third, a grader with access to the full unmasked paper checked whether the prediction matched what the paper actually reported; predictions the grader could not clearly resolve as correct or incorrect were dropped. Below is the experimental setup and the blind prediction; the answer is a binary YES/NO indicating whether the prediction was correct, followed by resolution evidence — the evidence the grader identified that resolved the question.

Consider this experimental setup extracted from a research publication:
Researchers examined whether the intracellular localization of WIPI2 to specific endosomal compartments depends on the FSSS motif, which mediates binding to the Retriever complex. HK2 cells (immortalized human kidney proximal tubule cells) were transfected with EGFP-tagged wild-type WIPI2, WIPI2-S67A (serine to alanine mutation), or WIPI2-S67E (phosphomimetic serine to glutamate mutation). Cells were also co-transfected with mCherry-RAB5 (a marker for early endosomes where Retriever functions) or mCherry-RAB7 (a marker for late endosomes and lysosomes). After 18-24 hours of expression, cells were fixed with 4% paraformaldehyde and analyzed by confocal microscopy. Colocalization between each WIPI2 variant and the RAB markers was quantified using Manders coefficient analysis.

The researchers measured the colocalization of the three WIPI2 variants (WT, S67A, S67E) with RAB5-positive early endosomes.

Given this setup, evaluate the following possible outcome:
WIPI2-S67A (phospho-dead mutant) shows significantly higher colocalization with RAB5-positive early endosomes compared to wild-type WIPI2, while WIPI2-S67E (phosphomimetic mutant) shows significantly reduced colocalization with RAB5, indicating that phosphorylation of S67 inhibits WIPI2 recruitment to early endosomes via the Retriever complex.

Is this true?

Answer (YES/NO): NO